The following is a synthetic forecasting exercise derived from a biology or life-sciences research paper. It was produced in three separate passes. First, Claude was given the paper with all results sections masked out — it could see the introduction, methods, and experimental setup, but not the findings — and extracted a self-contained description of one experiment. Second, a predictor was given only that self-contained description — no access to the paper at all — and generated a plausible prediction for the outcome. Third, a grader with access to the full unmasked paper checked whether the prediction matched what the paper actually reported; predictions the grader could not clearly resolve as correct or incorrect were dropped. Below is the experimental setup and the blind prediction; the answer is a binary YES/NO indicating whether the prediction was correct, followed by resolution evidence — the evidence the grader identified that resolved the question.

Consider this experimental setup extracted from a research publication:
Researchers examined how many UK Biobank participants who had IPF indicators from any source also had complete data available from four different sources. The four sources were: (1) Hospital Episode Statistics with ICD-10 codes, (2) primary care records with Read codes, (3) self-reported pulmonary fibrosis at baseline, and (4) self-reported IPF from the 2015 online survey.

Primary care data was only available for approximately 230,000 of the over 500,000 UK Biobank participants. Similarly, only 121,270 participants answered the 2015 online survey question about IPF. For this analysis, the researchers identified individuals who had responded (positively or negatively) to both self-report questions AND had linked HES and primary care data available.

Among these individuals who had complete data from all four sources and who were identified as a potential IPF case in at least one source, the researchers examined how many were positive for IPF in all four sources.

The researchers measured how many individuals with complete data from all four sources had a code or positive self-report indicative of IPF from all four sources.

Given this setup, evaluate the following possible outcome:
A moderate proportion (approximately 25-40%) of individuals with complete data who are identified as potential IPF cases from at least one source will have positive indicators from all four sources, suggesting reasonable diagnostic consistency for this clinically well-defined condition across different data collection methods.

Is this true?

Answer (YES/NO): NO